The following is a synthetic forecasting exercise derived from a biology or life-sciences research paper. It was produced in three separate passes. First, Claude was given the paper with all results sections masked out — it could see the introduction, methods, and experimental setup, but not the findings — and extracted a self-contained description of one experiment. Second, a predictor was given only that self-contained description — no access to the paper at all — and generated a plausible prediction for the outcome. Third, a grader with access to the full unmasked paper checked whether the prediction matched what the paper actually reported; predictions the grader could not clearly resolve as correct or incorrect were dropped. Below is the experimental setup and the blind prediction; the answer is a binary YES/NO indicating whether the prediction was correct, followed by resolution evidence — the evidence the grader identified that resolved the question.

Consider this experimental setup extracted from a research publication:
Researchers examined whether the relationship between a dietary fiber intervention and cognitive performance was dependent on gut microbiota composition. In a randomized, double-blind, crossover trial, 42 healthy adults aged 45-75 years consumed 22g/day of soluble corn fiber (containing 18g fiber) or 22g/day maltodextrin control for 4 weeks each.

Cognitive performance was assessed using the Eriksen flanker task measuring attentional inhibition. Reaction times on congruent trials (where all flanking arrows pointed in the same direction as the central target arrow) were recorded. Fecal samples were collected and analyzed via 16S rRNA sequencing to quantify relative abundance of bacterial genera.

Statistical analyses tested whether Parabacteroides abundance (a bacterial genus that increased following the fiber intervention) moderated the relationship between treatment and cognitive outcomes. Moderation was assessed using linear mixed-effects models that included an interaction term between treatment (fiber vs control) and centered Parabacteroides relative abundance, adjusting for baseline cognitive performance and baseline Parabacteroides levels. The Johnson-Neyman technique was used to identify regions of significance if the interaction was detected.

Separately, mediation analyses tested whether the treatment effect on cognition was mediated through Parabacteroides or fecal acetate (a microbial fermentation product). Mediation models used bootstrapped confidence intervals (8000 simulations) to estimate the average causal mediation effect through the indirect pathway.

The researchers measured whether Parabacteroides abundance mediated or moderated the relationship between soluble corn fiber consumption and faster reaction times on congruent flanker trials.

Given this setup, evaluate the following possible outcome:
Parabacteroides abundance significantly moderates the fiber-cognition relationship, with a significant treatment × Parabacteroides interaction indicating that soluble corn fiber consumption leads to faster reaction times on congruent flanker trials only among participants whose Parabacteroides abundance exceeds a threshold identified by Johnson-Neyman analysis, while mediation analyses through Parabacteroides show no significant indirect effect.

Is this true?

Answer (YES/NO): NO